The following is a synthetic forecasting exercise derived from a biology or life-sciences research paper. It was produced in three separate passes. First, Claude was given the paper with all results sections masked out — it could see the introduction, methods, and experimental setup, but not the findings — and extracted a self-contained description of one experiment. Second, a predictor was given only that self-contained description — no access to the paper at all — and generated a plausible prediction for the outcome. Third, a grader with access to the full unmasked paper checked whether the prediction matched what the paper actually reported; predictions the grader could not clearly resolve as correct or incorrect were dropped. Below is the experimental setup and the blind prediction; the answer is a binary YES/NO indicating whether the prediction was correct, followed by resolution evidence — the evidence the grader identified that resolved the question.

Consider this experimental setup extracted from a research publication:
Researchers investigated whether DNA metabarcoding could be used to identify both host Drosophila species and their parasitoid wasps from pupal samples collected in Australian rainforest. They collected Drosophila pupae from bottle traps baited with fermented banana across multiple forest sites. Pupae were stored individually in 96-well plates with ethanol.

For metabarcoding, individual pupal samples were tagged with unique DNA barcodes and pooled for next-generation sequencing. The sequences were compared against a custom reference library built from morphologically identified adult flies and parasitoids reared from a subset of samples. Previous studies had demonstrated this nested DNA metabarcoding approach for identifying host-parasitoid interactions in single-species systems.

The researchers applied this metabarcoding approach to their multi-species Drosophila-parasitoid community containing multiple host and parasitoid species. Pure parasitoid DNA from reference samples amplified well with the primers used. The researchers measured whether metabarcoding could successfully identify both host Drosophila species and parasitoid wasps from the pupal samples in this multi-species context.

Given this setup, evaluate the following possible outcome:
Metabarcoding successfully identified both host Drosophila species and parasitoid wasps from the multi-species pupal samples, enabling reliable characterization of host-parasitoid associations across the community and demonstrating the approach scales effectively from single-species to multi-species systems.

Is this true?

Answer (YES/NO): NO